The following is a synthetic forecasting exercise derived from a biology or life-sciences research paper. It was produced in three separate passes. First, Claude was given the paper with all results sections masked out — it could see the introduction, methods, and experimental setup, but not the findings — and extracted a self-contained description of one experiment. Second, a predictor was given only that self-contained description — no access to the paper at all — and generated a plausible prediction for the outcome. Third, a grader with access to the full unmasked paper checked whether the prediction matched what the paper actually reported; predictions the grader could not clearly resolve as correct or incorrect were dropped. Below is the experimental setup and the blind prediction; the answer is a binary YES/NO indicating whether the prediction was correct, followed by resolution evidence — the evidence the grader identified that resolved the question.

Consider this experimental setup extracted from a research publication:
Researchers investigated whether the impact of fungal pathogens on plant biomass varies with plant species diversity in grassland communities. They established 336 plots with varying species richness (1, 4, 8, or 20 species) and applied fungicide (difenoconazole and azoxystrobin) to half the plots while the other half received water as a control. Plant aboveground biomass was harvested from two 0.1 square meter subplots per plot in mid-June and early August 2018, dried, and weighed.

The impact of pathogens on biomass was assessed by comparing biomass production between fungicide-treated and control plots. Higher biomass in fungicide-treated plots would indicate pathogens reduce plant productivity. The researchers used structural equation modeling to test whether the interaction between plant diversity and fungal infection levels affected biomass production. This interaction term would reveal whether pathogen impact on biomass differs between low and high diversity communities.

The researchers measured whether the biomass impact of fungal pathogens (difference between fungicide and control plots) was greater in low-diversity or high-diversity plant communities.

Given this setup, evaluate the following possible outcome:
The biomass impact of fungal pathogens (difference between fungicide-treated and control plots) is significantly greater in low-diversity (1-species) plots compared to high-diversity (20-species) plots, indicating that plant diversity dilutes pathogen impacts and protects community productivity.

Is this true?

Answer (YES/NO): NO